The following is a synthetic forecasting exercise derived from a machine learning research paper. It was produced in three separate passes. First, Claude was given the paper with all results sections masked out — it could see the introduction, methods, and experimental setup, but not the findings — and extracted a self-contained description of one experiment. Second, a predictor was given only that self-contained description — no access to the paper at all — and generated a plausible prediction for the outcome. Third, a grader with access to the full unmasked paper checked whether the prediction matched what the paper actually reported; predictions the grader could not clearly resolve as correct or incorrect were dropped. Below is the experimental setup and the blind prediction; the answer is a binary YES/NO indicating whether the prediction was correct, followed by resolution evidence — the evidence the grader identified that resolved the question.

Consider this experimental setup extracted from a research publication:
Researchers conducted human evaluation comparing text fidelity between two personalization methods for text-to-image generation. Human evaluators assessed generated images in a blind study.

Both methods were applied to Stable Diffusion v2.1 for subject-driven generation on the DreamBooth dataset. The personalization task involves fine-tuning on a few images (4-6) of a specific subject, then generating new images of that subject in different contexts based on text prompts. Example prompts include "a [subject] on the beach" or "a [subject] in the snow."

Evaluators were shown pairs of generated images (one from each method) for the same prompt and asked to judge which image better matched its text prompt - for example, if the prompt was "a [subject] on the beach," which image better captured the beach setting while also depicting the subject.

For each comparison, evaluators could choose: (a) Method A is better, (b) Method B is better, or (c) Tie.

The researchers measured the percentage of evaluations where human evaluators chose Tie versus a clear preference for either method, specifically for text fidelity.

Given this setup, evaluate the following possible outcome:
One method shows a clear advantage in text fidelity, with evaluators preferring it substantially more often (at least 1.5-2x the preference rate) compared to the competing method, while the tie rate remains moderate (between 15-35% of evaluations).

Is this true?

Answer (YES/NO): NO